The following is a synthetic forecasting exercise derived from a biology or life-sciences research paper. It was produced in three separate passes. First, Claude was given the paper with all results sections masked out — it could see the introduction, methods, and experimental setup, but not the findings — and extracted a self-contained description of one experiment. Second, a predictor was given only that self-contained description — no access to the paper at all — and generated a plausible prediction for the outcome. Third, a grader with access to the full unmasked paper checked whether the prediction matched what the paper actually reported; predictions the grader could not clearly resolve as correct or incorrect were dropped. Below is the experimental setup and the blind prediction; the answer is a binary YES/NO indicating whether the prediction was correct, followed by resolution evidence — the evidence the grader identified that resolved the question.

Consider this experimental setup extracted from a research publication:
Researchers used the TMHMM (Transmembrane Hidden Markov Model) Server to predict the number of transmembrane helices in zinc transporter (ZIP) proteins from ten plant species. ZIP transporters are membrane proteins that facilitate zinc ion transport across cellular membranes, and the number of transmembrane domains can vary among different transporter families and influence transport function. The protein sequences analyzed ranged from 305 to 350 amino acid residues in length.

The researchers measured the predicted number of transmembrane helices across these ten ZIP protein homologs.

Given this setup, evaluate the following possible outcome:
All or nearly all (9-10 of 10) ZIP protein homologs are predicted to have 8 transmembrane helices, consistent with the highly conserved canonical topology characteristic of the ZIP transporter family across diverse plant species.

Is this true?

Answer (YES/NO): NO